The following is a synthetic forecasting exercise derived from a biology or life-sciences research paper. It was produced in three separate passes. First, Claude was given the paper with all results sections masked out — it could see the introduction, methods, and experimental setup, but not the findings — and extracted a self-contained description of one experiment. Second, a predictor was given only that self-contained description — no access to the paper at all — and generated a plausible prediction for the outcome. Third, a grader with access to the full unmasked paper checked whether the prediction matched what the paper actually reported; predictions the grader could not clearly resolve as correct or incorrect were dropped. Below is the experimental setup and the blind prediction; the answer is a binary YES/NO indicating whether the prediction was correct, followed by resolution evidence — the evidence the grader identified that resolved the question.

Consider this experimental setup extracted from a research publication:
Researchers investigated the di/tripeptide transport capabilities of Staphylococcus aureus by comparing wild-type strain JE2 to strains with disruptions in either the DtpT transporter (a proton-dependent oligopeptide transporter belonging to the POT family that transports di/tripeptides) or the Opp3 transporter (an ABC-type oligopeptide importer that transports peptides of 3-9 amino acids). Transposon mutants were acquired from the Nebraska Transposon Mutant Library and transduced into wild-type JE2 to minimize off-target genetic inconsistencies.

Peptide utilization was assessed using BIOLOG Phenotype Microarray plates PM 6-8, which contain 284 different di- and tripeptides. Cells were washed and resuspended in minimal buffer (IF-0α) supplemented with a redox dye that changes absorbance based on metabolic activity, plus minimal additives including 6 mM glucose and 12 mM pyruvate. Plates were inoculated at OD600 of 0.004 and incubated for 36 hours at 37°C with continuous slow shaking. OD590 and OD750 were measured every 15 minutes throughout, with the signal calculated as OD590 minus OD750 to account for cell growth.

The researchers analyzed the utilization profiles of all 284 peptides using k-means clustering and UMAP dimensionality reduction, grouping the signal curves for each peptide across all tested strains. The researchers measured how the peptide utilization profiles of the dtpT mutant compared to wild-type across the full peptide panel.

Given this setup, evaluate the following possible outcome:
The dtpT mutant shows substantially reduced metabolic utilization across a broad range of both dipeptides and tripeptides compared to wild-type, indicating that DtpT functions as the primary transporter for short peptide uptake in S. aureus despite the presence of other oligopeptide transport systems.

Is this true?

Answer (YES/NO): YES